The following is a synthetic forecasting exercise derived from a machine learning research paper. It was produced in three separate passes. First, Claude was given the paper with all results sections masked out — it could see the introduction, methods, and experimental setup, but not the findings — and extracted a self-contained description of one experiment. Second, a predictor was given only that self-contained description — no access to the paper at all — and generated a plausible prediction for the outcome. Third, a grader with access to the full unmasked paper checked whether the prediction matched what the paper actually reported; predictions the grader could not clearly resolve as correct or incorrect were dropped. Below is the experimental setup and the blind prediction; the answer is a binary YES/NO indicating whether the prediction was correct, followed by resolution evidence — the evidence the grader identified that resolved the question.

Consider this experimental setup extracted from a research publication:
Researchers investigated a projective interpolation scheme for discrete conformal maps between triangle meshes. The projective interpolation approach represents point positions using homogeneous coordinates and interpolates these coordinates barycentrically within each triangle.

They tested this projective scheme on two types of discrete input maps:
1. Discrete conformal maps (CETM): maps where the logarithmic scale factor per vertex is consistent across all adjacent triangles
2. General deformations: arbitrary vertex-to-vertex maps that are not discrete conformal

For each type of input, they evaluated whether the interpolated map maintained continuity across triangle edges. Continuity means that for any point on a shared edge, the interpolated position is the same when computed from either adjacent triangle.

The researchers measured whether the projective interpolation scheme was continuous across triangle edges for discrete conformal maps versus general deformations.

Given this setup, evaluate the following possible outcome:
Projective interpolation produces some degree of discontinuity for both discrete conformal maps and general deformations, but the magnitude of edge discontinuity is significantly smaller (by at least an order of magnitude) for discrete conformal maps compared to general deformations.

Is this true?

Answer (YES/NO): NO